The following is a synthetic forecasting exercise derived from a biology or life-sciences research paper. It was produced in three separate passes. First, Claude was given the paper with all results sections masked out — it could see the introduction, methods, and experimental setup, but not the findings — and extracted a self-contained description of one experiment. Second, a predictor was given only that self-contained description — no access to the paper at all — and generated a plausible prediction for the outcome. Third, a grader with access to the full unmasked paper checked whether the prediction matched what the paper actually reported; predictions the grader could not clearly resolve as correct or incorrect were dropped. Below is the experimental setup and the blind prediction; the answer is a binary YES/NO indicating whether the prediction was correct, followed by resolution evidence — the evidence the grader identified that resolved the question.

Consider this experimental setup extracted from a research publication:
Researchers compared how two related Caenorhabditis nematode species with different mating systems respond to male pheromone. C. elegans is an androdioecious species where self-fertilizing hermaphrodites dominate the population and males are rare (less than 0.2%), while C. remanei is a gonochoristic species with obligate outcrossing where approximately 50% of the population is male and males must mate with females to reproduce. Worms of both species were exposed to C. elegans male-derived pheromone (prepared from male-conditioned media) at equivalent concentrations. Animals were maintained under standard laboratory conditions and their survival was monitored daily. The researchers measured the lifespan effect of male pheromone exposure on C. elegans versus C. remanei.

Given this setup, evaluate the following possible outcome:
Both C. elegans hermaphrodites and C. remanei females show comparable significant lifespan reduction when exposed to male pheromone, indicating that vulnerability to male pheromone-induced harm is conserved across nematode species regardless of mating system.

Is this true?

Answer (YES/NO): NO